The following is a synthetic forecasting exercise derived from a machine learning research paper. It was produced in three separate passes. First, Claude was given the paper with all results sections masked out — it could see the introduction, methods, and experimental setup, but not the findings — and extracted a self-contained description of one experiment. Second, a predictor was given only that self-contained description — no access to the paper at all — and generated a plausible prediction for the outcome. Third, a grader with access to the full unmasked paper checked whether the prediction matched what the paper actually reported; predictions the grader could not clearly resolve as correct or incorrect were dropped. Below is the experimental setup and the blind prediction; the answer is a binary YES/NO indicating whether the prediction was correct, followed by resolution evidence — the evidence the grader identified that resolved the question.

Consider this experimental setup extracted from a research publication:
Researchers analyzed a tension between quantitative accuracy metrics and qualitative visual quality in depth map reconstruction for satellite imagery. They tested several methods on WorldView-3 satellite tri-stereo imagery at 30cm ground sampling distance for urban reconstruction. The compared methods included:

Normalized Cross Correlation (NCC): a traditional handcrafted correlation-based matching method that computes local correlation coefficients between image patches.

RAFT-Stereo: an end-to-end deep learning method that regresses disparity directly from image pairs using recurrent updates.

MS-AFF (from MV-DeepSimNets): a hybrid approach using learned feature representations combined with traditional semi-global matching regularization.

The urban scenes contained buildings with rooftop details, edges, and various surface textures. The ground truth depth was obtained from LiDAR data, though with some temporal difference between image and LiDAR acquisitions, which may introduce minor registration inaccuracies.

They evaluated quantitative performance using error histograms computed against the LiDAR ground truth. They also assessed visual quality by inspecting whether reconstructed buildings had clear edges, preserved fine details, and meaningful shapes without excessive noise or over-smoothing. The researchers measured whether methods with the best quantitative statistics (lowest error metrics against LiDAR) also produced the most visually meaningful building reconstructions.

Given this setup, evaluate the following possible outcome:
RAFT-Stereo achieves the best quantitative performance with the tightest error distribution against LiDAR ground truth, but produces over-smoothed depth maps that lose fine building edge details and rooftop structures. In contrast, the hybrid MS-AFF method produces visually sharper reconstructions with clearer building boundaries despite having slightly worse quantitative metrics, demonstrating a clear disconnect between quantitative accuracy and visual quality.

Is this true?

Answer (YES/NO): NO